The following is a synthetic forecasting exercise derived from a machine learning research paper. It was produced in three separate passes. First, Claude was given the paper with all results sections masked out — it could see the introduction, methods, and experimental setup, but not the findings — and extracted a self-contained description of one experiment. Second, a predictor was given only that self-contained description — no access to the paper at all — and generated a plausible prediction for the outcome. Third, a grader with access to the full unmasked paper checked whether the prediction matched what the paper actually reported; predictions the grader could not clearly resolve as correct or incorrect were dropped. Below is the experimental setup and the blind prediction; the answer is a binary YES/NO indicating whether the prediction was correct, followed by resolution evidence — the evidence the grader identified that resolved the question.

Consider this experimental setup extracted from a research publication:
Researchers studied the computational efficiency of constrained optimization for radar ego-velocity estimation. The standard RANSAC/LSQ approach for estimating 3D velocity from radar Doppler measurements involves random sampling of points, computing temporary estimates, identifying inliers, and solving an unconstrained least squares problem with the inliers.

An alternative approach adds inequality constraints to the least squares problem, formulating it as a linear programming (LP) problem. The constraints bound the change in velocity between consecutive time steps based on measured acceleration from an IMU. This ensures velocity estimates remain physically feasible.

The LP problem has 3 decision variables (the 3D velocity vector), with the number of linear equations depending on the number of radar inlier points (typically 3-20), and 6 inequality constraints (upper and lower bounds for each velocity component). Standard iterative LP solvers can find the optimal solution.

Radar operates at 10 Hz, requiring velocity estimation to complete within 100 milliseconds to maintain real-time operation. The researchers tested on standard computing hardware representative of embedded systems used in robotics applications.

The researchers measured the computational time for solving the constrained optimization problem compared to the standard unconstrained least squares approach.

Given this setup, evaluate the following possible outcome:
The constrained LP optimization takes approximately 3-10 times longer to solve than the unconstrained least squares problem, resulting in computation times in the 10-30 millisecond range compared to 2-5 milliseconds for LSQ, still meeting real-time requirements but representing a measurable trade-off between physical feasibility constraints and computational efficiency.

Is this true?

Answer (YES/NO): NO